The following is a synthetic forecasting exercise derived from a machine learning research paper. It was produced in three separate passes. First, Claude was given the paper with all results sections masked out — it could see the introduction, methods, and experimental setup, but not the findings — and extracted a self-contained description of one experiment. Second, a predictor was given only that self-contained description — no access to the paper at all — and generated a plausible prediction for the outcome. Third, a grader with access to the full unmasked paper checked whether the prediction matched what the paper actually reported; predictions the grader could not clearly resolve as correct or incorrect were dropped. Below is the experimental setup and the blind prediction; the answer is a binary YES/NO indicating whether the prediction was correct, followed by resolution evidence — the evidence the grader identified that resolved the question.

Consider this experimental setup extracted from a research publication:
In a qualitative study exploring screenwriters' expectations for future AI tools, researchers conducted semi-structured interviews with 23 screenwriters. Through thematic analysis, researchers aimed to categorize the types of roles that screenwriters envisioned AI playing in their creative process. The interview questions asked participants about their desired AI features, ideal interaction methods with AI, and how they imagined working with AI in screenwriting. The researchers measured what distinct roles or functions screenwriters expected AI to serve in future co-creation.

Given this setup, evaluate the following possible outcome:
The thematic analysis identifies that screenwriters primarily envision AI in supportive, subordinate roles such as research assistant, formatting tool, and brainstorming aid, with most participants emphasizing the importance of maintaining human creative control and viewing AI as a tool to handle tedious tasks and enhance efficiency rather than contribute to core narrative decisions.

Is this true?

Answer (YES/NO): NO